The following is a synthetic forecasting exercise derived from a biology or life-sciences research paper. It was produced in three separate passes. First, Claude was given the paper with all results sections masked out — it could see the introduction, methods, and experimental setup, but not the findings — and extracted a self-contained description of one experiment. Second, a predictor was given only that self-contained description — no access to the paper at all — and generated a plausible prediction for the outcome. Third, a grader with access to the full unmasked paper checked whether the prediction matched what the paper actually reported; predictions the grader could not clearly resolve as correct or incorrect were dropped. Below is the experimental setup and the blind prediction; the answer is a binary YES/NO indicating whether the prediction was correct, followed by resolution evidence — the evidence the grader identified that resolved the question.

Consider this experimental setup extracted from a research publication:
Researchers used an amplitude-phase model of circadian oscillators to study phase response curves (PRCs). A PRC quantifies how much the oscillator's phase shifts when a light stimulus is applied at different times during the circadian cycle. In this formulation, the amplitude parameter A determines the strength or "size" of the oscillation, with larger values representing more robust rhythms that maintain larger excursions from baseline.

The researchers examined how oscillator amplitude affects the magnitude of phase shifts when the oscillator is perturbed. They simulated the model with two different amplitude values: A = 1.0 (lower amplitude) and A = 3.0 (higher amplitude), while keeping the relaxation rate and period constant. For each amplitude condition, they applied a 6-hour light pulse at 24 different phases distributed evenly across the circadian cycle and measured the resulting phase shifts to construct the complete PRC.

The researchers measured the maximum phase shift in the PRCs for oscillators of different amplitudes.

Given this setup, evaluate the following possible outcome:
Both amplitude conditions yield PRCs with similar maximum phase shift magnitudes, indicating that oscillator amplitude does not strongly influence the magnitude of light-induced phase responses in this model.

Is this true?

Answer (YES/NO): NO